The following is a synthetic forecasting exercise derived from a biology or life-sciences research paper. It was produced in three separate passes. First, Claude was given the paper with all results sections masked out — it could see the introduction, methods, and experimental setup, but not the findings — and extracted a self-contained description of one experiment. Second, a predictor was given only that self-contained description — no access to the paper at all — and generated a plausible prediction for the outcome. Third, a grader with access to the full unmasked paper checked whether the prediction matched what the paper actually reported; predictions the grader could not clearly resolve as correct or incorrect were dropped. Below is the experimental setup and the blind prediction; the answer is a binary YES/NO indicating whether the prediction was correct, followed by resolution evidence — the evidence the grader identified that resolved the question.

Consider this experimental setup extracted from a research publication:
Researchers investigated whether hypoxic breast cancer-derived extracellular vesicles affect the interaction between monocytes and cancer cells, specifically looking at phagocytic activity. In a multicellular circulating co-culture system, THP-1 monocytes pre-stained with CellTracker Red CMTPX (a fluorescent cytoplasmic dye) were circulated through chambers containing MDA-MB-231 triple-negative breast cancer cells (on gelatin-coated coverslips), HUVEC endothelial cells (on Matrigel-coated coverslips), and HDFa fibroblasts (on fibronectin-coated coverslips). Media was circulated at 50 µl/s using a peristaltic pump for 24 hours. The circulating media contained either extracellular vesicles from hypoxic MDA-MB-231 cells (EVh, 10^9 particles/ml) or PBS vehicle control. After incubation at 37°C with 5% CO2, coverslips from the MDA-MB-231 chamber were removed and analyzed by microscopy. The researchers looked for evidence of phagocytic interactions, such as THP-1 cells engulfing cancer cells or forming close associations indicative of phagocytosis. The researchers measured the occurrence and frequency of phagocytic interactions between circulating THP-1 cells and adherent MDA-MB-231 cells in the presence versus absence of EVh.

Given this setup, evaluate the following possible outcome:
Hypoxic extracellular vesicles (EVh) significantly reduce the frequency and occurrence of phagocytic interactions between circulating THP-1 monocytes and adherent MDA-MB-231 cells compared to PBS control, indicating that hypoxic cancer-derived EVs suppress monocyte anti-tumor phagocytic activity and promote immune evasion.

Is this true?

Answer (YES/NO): YES